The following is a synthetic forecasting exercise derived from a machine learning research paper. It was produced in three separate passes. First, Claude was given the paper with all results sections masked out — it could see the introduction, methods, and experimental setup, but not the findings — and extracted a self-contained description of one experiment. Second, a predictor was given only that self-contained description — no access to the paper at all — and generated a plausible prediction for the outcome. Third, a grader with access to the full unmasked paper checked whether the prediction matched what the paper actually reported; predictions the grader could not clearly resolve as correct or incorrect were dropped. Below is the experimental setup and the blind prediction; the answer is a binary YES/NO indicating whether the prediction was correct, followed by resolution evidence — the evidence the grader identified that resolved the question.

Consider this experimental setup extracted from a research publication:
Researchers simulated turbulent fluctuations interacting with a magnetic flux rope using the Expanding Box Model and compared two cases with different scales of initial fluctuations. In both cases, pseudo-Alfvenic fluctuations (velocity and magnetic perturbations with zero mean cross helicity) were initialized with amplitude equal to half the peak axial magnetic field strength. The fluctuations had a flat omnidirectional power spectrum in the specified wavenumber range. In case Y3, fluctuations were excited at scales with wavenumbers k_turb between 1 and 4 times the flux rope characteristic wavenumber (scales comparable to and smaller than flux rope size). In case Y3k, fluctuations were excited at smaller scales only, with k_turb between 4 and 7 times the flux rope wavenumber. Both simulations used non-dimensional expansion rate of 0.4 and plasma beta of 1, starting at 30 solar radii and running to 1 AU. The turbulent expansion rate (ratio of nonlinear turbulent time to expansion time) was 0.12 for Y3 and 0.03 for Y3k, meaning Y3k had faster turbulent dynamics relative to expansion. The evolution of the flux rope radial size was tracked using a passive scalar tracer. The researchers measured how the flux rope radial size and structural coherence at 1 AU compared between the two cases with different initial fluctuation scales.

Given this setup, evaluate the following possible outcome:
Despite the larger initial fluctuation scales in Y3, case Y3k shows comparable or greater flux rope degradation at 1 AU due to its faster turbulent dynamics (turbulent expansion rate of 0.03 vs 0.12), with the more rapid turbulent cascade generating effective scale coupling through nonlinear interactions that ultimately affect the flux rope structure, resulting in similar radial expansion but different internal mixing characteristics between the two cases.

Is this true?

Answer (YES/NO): NO